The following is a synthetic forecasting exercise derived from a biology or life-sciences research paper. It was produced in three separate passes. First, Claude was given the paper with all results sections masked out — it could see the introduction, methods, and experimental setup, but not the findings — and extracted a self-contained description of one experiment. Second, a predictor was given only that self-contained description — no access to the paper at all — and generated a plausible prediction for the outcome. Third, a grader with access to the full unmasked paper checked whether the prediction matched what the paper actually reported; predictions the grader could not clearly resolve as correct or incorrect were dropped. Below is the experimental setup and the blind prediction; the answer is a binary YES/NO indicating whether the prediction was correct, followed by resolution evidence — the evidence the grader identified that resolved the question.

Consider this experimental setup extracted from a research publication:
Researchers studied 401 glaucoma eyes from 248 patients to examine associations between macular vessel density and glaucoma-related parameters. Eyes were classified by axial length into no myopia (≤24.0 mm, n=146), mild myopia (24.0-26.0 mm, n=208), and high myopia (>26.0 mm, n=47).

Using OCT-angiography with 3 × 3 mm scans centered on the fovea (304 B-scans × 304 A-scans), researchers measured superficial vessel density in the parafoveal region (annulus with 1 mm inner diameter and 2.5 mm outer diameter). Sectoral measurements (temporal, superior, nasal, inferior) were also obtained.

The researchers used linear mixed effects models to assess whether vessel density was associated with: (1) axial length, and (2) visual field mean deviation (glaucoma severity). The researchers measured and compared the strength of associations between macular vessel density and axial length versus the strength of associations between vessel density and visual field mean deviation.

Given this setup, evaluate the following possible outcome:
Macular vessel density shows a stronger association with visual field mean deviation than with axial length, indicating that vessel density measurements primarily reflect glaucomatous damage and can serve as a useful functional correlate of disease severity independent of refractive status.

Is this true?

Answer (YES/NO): YES